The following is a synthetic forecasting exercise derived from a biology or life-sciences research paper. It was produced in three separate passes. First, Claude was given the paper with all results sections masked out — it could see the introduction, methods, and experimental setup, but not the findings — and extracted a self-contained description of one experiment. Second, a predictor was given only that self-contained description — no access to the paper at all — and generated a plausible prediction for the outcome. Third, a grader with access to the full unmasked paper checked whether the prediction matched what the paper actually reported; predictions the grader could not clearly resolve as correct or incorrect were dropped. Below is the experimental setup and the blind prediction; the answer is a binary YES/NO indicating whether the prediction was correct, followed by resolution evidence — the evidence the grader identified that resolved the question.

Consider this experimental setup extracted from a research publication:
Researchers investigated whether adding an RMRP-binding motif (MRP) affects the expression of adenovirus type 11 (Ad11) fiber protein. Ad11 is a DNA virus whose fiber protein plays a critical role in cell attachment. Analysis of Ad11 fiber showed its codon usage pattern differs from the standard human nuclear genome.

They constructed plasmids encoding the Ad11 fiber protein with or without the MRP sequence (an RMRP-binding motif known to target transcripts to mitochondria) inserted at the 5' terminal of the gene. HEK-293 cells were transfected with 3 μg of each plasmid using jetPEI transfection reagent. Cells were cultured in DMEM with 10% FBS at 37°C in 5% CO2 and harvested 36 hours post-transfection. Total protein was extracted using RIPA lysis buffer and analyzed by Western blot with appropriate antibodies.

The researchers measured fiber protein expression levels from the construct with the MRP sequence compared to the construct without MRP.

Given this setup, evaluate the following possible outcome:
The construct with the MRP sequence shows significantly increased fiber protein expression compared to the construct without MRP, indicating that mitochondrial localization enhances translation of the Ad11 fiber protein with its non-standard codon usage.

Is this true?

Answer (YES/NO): YES